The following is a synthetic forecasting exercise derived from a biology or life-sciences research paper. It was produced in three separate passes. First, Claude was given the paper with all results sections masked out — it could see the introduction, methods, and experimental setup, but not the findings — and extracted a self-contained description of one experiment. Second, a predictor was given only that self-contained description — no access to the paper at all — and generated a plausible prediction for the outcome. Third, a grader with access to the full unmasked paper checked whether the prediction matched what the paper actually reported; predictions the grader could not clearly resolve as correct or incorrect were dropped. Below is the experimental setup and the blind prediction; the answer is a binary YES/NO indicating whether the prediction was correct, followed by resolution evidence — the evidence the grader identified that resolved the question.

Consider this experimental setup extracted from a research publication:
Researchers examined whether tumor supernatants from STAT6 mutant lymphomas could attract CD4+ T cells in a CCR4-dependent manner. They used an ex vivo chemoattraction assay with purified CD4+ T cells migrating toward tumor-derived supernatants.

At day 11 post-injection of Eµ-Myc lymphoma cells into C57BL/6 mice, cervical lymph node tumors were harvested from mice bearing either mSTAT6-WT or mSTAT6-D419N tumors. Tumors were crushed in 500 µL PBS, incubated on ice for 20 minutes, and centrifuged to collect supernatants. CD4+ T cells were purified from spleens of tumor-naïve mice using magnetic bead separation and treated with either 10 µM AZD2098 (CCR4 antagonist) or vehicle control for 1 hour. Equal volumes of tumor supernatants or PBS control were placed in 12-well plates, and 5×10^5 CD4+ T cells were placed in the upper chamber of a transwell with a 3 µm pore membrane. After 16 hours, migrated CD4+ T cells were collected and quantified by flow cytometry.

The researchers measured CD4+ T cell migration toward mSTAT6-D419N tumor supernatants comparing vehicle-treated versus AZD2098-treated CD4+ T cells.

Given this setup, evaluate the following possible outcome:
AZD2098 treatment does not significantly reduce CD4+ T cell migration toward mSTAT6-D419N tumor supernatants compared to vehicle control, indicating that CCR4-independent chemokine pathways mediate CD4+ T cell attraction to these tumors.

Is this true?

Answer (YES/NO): NO